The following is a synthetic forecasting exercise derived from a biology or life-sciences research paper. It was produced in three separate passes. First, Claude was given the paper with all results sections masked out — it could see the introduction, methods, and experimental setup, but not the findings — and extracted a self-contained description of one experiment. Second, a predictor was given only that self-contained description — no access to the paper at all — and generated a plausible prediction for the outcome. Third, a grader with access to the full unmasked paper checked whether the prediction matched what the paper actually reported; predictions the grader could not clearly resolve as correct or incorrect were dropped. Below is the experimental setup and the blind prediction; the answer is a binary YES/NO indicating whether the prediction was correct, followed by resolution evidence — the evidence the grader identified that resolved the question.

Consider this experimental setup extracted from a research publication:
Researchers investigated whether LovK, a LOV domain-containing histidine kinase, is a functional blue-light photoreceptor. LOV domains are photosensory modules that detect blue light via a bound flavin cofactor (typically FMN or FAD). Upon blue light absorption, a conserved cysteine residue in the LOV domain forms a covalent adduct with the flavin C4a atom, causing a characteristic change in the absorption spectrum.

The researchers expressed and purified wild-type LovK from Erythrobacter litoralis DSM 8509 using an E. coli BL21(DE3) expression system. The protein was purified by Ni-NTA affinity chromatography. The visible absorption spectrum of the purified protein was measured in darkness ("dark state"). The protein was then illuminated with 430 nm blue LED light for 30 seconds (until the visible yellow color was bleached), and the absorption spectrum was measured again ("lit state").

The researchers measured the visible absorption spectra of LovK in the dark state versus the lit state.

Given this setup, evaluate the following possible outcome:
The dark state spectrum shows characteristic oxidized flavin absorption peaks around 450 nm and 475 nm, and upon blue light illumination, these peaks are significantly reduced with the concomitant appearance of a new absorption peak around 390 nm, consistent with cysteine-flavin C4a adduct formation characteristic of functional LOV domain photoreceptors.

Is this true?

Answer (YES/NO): YES